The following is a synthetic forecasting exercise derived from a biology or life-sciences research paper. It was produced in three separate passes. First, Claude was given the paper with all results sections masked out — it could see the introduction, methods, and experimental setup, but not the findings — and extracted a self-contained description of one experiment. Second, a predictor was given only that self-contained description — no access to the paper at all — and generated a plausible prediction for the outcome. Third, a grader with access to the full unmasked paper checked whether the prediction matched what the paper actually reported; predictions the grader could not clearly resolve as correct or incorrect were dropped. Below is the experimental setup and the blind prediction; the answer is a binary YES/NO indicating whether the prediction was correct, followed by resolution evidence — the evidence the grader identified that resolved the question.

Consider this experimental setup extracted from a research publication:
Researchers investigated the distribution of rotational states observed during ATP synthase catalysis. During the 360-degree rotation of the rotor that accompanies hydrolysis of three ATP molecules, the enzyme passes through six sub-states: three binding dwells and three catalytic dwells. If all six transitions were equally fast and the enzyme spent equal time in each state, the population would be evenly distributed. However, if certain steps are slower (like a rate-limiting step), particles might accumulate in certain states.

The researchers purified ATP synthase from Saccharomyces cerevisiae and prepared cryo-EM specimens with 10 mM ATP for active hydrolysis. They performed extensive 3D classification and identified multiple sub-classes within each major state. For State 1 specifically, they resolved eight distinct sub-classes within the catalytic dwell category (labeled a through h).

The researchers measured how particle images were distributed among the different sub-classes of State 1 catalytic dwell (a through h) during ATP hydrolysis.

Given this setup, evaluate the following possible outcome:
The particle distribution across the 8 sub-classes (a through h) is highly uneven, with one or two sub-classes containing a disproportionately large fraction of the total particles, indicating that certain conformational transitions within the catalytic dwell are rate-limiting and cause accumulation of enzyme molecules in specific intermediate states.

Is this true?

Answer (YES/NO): NO